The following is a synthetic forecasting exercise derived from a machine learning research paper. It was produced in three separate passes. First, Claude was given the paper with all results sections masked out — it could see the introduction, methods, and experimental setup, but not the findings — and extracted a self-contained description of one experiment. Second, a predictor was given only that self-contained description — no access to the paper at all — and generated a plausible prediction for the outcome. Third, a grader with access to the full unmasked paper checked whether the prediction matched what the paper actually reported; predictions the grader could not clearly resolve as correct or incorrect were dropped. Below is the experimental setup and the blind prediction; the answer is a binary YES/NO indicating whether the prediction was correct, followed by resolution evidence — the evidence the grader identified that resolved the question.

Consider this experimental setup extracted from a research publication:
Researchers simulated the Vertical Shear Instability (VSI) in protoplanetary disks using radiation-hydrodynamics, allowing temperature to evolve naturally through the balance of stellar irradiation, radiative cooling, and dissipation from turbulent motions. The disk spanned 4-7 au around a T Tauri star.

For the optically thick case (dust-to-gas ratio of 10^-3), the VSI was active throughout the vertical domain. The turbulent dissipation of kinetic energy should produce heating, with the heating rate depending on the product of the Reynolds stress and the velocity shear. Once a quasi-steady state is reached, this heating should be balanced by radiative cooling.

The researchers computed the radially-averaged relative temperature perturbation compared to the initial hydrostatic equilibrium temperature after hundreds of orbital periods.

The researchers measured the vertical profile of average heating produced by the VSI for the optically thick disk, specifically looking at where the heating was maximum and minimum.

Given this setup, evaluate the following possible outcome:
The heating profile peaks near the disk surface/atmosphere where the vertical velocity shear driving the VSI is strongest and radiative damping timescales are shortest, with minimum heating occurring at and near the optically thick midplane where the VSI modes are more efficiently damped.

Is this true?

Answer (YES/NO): NO